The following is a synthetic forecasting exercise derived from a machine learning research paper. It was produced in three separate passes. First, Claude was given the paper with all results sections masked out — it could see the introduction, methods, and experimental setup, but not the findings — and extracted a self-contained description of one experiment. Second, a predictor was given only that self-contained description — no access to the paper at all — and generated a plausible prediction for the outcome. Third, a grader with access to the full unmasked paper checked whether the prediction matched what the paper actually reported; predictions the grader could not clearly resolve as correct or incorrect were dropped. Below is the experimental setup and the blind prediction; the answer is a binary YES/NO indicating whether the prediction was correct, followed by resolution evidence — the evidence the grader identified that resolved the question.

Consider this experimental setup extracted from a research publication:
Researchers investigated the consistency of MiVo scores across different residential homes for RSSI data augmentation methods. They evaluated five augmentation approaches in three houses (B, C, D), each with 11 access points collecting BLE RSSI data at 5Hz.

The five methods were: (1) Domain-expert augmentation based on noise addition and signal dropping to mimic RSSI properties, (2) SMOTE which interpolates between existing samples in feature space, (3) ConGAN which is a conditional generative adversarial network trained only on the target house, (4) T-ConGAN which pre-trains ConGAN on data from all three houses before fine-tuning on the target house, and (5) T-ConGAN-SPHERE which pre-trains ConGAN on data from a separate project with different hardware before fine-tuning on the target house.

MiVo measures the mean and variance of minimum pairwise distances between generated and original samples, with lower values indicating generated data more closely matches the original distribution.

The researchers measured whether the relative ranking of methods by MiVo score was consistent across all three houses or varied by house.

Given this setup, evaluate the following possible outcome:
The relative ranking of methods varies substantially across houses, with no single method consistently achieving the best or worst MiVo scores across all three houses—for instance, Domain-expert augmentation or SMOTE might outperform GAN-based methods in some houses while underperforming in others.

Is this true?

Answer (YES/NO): NO